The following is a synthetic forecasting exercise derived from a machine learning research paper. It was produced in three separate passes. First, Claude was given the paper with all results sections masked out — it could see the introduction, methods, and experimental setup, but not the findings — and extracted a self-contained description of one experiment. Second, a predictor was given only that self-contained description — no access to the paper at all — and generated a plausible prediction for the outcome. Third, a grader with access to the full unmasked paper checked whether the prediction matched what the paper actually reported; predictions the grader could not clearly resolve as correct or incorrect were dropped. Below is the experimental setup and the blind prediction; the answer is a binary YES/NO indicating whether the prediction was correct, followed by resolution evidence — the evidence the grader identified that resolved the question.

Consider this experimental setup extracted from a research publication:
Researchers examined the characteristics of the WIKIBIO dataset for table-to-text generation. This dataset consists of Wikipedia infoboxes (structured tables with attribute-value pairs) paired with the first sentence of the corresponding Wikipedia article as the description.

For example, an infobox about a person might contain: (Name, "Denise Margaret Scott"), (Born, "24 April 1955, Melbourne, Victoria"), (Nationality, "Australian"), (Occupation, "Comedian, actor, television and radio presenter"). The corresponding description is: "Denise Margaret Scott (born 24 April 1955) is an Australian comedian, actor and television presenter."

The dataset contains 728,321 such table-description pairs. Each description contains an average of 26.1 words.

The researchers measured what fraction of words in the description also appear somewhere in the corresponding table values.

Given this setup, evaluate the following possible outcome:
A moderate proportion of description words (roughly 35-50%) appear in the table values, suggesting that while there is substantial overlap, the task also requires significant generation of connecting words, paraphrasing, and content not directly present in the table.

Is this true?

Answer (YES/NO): YES